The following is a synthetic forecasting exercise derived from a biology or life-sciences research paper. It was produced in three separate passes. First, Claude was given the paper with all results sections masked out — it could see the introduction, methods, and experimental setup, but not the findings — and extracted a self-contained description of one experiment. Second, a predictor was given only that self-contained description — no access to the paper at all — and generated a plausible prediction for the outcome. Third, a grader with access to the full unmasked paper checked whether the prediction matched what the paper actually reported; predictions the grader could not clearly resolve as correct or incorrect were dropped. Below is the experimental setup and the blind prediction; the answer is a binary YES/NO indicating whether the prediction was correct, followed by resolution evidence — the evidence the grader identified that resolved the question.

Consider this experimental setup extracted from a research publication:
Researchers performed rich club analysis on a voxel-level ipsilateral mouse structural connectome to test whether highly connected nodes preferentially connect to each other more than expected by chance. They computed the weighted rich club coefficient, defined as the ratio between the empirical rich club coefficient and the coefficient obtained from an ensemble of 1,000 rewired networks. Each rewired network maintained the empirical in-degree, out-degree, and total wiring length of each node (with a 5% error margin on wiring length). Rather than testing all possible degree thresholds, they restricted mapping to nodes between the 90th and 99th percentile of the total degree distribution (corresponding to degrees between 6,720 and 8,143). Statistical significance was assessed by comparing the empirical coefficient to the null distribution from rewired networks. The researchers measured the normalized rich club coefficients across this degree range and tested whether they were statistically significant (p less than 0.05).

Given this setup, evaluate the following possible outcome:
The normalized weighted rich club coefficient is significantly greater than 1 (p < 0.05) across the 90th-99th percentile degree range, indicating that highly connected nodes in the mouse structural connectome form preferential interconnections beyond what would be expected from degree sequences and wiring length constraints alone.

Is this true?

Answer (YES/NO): YES